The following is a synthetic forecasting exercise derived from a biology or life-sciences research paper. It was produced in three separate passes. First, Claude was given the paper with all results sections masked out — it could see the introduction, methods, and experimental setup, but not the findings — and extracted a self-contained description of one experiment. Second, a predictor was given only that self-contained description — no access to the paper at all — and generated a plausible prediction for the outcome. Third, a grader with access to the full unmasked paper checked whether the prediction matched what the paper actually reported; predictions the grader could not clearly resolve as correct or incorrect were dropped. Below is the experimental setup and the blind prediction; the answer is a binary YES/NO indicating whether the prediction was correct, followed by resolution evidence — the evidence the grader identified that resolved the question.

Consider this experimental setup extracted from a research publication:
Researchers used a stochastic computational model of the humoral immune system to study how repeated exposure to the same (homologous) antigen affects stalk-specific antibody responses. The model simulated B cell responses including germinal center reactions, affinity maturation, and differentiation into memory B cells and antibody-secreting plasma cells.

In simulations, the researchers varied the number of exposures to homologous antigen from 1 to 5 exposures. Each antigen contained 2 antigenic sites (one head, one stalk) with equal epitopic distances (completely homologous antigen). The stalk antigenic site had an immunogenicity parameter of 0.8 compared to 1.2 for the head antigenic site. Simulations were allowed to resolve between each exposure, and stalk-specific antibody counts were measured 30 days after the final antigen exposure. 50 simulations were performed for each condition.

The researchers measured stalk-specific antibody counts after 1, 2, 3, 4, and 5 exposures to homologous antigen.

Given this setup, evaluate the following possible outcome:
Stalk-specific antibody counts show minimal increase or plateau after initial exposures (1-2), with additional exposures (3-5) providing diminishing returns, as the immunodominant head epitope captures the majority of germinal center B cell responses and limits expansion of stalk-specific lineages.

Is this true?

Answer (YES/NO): YES